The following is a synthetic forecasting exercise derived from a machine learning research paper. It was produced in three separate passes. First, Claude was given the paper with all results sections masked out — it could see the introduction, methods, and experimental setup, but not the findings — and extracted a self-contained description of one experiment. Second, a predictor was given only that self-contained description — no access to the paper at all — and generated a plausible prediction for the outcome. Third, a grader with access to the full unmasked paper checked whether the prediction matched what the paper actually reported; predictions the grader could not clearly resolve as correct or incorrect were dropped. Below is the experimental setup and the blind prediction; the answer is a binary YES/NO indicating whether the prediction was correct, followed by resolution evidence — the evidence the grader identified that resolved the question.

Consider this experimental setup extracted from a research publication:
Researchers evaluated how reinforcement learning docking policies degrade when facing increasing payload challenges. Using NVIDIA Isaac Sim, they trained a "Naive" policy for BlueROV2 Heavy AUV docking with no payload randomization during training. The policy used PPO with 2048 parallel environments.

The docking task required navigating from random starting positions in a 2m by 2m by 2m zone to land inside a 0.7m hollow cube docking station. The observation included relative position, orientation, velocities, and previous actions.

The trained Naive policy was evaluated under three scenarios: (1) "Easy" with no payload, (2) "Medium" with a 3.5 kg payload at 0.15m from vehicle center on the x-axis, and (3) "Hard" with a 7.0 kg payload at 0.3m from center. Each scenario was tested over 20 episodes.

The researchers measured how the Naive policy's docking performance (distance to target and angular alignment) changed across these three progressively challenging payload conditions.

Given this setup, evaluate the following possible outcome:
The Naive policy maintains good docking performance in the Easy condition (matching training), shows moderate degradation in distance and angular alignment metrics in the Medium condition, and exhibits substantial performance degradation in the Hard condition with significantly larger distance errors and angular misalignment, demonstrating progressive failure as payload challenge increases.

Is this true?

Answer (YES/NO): NO